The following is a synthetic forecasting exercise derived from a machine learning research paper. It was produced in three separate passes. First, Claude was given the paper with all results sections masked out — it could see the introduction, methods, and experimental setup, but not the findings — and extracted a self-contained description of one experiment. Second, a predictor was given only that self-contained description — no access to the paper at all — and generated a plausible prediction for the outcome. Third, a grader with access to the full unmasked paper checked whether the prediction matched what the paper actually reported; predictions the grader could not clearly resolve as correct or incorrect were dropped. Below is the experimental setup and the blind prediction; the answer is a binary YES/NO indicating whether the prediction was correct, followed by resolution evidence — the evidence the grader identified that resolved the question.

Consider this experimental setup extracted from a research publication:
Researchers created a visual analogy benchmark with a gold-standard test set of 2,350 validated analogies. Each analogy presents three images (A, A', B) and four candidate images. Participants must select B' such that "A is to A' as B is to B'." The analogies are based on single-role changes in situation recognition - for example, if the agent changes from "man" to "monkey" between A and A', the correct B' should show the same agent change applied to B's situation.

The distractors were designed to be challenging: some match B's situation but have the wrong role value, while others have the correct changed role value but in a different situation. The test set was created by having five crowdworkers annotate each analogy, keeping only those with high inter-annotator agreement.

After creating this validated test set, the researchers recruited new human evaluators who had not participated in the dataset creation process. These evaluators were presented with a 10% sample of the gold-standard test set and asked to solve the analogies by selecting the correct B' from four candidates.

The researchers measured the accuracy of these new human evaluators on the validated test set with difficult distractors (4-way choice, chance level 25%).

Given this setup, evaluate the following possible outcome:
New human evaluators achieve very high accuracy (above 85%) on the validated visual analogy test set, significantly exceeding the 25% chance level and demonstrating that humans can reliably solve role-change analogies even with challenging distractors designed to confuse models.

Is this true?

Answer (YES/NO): YES